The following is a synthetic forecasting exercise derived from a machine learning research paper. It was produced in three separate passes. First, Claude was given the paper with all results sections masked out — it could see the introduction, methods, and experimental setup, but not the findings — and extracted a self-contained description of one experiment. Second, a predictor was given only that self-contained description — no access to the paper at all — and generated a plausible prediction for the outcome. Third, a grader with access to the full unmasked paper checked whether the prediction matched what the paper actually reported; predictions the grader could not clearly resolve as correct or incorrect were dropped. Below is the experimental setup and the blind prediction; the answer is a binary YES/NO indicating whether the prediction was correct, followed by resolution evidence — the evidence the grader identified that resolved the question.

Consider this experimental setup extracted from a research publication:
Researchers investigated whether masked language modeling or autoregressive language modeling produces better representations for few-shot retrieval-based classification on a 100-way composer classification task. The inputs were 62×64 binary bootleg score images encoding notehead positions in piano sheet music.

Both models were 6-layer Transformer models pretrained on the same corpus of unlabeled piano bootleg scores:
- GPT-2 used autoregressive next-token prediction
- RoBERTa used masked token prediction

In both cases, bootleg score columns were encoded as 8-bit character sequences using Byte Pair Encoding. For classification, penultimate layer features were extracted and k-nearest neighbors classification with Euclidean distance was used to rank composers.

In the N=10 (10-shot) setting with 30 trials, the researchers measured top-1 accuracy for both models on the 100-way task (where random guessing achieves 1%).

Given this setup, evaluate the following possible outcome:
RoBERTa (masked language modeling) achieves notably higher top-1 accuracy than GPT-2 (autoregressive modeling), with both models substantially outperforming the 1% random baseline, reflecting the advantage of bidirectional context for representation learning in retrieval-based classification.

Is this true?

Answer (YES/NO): NO